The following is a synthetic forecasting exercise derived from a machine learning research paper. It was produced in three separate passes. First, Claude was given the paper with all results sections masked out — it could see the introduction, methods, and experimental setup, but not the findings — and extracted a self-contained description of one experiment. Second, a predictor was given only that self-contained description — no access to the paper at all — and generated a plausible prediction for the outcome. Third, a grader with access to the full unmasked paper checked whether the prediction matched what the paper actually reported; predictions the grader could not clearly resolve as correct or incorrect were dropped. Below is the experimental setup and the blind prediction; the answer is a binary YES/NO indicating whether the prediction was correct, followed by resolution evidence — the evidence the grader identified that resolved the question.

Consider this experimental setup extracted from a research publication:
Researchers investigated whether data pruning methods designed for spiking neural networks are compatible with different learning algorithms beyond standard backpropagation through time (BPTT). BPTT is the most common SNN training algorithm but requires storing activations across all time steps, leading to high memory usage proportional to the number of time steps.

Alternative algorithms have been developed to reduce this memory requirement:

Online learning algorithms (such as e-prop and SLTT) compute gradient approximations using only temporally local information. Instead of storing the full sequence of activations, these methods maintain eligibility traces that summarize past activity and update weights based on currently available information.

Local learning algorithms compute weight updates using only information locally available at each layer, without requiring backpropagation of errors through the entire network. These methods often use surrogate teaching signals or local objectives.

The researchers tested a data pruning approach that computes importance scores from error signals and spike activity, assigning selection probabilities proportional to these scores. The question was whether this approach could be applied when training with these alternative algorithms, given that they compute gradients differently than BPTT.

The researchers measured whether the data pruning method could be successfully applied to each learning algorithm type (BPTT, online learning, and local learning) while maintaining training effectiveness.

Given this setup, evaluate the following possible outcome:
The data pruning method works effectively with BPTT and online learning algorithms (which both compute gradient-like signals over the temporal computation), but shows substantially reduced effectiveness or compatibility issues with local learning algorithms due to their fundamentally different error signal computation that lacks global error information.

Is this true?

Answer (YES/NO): NO